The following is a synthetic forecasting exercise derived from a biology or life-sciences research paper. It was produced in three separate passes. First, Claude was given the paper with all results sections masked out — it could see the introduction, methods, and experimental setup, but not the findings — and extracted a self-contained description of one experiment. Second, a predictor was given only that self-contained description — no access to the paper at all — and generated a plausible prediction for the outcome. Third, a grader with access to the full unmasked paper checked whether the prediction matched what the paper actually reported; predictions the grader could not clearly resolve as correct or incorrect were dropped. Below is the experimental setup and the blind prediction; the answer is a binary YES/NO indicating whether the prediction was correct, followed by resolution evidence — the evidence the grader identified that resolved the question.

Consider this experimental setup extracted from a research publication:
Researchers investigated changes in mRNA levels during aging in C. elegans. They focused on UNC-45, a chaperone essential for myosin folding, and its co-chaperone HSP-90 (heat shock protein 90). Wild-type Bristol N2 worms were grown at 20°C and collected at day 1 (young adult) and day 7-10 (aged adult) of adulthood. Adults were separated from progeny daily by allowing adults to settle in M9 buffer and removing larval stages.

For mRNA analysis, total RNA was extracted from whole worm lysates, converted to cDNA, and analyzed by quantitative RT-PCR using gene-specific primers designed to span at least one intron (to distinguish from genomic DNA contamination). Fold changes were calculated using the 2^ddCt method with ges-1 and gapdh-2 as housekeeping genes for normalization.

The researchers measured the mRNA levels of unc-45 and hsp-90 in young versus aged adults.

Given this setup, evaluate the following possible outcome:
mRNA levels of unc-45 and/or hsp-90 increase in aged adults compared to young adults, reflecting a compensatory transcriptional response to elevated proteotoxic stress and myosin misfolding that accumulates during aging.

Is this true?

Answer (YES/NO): NO